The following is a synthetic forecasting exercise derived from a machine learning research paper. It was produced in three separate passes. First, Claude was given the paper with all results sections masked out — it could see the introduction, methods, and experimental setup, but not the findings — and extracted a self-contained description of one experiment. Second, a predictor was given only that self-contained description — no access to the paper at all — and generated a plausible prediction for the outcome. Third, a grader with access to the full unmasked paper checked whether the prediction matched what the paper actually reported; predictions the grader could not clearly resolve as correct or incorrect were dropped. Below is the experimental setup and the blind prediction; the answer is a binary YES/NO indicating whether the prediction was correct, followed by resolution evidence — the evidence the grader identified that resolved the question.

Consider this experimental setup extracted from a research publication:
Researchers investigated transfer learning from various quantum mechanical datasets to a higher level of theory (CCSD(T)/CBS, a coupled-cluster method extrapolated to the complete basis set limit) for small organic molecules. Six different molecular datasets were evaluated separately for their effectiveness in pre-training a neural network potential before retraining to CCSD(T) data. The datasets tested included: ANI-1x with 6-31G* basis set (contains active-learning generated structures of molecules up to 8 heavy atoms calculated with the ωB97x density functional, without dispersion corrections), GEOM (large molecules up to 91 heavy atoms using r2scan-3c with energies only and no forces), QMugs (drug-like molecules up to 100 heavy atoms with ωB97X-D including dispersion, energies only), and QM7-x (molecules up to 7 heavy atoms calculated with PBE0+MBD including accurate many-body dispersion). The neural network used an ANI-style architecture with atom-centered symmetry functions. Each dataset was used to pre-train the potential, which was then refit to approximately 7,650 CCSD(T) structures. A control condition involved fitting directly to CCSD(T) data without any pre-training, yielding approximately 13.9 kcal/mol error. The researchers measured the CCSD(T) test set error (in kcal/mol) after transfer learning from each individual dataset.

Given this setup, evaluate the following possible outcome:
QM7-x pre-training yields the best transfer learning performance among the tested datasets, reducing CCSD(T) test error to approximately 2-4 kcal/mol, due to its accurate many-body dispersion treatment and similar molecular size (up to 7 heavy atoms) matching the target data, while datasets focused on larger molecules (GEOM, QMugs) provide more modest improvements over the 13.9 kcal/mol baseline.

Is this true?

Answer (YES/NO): NO